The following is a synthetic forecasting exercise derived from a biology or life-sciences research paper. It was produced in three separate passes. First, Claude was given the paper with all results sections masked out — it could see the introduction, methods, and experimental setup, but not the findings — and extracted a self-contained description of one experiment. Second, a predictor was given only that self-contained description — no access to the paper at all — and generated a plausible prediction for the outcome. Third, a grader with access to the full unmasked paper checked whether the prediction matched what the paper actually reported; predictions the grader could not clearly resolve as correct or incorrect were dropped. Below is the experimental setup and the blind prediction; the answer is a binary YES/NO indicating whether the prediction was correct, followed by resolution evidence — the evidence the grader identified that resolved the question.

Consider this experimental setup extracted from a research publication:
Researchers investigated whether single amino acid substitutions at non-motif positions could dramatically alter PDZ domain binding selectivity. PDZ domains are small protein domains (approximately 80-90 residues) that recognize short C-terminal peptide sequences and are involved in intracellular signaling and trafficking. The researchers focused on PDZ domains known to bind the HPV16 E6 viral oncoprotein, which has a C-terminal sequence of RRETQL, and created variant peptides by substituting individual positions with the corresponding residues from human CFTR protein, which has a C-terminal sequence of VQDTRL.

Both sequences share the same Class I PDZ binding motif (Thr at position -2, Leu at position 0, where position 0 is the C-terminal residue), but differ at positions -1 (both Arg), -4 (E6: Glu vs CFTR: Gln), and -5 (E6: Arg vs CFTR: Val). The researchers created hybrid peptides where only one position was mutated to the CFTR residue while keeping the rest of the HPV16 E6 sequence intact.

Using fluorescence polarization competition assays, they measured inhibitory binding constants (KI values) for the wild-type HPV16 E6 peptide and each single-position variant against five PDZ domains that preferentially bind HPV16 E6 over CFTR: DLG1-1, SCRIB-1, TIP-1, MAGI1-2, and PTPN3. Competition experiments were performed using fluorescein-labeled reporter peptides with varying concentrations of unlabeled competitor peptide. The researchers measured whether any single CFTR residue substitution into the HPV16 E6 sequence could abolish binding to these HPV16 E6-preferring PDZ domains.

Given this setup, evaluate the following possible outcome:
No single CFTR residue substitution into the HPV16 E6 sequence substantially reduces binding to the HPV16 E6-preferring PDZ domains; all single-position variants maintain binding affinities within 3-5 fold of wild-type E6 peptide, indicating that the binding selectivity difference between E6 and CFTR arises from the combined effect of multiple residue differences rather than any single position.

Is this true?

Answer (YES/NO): NO